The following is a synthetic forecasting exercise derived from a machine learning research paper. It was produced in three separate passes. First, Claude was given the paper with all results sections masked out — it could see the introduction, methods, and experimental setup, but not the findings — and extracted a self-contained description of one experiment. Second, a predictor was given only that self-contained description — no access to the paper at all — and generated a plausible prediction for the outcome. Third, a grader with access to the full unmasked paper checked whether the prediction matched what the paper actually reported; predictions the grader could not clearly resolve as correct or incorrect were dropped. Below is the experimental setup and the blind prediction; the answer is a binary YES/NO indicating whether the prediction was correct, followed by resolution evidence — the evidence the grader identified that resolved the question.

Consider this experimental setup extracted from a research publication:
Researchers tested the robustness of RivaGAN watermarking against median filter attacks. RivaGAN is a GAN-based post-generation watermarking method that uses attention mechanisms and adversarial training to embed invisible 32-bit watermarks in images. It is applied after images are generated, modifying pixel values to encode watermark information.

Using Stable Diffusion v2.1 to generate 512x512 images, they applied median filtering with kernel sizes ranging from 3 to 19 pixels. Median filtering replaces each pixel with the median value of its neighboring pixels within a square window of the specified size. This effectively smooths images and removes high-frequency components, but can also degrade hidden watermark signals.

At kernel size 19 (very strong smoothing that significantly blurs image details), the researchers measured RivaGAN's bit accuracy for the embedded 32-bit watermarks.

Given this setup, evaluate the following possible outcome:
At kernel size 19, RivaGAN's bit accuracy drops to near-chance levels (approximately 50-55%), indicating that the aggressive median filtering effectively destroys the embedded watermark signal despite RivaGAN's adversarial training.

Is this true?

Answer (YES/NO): NO